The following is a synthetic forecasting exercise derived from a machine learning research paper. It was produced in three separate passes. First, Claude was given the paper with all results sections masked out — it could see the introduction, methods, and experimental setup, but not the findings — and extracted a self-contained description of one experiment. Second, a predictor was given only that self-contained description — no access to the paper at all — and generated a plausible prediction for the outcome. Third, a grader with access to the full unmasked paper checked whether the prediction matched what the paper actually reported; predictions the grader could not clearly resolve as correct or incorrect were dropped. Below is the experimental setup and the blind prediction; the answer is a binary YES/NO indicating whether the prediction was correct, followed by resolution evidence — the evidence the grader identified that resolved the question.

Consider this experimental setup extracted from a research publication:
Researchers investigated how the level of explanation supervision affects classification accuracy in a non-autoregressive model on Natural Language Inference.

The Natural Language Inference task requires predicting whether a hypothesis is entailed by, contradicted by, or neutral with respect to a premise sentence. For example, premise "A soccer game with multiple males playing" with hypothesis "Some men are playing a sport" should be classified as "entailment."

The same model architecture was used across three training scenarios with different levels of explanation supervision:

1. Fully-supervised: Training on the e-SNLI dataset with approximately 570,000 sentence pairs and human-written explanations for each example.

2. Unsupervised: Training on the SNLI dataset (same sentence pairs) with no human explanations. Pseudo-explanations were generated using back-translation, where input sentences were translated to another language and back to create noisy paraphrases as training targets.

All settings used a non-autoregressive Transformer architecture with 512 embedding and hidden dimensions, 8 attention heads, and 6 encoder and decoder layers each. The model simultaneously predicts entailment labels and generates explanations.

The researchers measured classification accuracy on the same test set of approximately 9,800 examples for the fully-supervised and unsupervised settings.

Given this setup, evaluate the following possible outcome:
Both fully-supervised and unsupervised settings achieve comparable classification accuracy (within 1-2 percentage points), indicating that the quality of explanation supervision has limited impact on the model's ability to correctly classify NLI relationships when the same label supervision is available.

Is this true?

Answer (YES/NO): NO